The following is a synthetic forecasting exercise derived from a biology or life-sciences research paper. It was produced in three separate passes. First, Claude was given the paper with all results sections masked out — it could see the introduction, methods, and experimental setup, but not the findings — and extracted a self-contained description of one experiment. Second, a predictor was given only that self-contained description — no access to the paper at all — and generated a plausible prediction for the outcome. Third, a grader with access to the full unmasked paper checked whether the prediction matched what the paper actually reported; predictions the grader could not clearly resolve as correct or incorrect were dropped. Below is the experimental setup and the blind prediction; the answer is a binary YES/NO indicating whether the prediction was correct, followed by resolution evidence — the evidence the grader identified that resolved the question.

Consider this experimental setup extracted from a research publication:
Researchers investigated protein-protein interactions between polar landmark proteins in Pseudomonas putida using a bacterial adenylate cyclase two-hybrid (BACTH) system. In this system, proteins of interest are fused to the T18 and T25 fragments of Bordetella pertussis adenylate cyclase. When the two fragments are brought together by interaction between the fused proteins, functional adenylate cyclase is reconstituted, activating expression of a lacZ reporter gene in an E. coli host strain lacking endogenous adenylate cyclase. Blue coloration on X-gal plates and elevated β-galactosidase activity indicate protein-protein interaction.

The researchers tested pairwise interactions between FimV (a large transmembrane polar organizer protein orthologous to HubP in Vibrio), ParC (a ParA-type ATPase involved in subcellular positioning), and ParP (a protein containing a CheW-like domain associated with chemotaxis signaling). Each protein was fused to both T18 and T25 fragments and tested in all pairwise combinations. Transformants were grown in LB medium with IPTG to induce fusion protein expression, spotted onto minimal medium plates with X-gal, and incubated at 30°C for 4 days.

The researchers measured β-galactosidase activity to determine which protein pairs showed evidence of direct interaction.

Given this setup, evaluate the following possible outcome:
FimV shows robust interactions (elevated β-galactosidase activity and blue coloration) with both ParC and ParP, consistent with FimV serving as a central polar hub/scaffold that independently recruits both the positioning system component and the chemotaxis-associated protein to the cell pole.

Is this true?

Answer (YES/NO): NO